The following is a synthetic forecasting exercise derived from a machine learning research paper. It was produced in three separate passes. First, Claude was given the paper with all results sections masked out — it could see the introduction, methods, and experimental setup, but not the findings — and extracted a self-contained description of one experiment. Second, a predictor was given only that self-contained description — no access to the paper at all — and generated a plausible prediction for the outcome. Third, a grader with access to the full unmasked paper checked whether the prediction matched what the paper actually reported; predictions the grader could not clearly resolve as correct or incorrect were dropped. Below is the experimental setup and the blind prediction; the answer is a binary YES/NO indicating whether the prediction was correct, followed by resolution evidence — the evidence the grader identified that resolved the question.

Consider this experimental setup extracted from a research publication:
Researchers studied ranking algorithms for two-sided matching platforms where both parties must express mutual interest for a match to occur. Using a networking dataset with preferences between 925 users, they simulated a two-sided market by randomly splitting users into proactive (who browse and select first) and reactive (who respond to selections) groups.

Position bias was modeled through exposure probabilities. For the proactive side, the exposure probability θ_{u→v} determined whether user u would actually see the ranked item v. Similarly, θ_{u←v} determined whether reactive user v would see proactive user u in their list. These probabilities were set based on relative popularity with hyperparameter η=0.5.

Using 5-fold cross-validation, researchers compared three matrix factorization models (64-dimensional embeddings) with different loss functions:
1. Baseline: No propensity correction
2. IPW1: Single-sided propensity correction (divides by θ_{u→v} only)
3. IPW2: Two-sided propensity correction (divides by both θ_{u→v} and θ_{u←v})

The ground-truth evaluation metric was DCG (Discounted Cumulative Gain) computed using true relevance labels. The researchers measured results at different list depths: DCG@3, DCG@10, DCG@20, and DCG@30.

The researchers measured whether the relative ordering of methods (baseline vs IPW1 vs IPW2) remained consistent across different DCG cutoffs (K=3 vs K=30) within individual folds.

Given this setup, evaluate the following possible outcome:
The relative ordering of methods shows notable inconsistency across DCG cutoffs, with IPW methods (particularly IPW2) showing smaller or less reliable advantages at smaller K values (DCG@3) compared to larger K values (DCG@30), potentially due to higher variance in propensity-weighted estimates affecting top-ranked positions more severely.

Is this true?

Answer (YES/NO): NO